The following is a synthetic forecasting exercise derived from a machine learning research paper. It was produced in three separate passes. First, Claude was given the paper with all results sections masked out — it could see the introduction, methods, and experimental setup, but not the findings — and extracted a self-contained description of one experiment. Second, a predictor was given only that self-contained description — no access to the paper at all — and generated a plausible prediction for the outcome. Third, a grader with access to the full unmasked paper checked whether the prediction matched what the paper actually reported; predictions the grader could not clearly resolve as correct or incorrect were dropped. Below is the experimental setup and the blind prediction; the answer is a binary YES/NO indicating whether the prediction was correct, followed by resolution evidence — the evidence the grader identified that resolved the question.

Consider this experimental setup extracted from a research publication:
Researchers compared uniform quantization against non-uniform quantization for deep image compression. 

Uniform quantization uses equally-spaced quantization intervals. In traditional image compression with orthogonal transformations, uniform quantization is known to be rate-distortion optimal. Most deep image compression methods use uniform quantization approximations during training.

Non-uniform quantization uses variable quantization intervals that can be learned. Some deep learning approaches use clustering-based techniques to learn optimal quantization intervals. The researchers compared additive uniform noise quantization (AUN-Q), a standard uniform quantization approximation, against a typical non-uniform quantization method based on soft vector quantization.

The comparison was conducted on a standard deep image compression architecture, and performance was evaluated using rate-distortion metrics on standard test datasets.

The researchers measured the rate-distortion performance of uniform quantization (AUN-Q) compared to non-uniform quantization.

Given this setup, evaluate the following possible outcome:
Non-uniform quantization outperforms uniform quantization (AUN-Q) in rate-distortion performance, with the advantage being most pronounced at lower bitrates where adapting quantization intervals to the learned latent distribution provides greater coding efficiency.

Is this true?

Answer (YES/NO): NO